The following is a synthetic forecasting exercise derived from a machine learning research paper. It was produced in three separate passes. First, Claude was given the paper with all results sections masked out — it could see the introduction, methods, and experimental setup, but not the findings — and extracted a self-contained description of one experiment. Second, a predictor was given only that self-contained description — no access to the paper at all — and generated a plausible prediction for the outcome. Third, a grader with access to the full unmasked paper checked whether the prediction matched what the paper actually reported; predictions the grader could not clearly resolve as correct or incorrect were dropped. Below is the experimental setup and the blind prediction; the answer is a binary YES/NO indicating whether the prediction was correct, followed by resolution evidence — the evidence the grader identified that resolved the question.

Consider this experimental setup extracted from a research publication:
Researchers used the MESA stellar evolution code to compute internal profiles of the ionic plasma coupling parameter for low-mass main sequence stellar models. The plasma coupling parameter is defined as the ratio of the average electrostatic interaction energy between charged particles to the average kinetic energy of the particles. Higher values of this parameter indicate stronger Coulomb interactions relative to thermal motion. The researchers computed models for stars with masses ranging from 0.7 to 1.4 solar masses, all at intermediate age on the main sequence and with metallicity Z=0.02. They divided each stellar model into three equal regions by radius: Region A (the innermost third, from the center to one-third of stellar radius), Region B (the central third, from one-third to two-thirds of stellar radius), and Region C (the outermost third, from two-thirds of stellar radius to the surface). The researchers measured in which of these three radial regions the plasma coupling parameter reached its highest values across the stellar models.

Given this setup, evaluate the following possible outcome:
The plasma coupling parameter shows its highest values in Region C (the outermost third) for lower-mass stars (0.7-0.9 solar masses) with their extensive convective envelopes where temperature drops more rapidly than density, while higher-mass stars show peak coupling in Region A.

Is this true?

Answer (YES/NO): NO